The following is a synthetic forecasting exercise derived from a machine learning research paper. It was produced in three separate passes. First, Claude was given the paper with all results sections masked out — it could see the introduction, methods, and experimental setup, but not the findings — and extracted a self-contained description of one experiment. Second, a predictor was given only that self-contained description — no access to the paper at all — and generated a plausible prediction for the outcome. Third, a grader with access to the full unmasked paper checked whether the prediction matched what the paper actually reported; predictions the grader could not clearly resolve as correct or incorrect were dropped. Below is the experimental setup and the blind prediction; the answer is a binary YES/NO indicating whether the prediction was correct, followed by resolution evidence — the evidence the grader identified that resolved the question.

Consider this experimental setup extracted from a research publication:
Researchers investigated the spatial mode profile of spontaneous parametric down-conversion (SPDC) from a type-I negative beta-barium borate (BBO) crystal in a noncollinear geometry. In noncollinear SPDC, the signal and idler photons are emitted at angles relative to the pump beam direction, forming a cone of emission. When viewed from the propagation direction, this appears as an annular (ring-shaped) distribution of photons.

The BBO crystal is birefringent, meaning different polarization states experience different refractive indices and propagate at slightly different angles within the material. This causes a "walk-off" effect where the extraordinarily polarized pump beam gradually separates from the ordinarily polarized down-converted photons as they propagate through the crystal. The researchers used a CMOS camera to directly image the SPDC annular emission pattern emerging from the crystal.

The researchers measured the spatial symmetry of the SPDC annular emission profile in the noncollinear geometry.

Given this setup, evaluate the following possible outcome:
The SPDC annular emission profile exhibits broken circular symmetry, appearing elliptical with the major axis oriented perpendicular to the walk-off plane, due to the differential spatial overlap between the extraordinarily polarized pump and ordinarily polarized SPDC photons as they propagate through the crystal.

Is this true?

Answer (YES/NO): NO